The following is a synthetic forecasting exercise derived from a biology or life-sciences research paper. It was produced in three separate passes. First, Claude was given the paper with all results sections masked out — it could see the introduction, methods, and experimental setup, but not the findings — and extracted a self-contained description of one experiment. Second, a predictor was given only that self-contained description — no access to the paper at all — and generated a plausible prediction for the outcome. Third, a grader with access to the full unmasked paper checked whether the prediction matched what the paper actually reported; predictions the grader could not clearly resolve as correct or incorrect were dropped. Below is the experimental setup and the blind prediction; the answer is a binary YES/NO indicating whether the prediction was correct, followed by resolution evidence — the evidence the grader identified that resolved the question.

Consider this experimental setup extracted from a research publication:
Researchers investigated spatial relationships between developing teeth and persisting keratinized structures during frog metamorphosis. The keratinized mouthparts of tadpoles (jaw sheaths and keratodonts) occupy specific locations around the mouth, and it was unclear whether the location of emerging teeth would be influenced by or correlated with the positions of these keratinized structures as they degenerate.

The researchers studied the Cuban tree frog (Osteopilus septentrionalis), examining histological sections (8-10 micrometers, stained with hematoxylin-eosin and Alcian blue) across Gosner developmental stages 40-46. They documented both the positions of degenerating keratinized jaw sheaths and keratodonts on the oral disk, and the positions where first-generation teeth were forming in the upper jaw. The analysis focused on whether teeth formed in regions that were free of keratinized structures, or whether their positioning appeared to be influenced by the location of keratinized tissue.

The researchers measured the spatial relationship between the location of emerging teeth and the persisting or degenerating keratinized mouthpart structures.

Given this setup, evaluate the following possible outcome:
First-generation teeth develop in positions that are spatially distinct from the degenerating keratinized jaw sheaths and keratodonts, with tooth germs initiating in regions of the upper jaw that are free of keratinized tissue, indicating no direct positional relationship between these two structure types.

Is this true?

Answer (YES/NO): NO